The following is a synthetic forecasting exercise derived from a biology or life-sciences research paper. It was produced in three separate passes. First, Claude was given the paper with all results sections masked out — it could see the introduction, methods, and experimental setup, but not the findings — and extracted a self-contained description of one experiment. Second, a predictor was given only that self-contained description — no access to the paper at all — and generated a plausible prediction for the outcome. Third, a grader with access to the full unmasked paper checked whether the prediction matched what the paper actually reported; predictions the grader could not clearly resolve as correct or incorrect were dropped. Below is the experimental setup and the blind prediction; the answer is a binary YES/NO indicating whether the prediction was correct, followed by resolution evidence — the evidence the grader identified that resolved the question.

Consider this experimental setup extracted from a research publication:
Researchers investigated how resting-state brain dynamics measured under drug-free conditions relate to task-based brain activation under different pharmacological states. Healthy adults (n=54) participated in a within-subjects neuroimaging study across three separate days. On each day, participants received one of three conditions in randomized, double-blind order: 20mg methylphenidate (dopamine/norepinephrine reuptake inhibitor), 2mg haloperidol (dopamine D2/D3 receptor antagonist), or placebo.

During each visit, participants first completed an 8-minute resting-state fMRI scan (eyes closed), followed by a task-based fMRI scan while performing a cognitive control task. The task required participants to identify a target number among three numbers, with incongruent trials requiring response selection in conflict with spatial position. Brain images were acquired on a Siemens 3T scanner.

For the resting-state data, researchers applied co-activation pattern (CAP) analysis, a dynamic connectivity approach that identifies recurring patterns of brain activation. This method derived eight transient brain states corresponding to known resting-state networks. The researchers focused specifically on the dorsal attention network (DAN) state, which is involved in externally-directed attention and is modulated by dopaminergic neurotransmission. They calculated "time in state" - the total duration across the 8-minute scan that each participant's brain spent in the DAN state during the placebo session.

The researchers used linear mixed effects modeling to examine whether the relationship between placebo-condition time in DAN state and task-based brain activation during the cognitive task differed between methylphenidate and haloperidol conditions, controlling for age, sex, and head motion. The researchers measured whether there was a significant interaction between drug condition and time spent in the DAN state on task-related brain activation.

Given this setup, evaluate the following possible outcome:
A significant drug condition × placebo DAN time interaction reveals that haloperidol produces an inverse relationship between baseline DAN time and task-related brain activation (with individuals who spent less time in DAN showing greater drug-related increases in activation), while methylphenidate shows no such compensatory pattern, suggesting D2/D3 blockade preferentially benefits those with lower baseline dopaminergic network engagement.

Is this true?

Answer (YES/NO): NO